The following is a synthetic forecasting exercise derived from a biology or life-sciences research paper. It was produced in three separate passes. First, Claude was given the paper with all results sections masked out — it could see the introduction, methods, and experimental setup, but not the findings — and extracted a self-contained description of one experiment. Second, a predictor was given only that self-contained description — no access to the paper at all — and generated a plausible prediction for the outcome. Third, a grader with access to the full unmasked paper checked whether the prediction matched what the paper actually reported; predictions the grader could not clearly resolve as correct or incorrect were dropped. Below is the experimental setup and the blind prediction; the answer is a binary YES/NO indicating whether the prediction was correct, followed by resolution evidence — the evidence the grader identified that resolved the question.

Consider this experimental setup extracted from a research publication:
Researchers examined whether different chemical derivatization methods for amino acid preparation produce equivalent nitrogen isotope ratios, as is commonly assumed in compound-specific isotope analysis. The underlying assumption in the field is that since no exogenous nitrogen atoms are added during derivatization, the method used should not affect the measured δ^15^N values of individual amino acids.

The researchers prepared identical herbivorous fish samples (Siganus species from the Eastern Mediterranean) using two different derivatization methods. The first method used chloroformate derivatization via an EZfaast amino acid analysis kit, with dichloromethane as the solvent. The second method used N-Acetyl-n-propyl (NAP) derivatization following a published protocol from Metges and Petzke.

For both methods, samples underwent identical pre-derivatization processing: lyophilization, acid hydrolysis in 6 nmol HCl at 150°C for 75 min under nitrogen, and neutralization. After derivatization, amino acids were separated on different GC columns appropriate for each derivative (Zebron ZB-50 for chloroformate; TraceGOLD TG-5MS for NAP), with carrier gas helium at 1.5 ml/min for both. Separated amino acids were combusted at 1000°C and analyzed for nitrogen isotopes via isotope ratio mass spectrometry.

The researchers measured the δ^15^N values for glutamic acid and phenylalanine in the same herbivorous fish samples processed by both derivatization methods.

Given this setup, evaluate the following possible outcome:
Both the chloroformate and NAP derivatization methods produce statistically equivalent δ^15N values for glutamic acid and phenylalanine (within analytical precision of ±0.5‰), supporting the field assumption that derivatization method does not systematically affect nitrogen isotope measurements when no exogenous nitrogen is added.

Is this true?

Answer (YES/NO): NO